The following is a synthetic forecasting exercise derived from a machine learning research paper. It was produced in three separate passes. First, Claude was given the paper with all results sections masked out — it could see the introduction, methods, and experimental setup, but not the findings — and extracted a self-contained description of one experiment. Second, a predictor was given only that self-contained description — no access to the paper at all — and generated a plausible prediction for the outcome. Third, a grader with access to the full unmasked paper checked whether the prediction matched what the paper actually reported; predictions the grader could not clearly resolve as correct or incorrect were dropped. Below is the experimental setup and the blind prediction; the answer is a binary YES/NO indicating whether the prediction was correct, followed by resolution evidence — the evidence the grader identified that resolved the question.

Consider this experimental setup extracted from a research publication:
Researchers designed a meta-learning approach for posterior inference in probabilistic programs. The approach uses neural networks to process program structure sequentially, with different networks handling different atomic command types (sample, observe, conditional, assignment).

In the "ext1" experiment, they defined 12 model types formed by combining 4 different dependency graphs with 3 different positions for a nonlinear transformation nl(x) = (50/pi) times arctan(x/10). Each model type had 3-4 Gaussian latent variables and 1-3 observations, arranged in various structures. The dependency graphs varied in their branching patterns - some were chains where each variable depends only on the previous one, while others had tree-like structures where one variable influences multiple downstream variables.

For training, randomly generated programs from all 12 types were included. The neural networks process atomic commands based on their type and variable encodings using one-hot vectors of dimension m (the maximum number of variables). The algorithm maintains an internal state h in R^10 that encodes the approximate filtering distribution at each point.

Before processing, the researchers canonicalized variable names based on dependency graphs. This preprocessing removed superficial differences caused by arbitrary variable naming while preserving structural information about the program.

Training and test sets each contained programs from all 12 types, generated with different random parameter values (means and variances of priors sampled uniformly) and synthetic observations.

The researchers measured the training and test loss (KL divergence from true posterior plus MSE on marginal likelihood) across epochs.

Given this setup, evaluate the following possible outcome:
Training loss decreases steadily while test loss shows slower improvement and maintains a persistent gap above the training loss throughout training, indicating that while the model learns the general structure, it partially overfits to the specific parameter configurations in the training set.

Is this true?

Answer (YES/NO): NO